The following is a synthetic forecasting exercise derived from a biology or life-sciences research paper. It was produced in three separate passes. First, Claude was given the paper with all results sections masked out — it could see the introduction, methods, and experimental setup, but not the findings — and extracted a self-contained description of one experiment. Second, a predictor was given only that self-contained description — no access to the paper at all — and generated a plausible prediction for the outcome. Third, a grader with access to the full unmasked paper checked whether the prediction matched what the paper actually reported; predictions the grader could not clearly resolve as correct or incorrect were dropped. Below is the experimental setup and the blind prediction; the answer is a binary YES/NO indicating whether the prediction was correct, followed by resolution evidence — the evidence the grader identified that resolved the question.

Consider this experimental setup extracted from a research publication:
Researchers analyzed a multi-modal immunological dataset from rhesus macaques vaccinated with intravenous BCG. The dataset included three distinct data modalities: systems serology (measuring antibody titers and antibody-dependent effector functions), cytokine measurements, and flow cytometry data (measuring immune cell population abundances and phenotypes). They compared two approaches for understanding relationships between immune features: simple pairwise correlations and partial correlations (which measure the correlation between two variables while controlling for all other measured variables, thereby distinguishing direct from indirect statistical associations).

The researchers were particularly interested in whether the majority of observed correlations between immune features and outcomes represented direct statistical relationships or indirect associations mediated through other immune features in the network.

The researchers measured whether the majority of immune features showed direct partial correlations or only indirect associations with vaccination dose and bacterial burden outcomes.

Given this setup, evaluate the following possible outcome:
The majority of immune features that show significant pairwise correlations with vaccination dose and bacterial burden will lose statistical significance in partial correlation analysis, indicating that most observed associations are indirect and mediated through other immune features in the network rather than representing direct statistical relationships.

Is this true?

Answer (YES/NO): YES